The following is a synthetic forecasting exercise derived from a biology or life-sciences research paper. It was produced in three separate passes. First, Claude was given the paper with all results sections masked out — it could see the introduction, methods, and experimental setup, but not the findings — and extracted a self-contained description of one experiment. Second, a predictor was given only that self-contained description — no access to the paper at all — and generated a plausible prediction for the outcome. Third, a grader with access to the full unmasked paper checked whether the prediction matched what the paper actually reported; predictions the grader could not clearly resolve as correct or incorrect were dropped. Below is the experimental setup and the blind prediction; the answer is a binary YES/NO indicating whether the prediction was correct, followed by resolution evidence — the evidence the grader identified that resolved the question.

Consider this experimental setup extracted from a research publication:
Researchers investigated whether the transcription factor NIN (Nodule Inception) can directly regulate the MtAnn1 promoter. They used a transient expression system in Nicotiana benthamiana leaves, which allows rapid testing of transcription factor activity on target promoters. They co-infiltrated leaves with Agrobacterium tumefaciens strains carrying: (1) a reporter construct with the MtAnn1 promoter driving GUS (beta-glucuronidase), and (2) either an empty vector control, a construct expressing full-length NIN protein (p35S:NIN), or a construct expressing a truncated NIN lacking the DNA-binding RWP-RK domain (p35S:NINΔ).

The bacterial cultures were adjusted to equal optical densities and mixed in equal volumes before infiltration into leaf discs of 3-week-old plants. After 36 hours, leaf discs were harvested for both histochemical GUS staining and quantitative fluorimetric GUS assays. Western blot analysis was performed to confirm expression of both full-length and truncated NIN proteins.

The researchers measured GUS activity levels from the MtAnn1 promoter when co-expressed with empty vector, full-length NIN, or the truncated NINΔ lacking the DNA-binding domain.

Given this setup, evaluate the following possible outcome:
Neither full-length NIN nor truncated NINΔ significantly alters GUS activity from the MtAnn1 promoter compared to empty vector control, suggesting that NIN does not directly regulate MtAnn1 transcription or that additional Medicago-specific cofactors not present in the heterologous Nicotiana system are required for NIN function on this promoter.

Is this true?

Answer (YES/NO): NO